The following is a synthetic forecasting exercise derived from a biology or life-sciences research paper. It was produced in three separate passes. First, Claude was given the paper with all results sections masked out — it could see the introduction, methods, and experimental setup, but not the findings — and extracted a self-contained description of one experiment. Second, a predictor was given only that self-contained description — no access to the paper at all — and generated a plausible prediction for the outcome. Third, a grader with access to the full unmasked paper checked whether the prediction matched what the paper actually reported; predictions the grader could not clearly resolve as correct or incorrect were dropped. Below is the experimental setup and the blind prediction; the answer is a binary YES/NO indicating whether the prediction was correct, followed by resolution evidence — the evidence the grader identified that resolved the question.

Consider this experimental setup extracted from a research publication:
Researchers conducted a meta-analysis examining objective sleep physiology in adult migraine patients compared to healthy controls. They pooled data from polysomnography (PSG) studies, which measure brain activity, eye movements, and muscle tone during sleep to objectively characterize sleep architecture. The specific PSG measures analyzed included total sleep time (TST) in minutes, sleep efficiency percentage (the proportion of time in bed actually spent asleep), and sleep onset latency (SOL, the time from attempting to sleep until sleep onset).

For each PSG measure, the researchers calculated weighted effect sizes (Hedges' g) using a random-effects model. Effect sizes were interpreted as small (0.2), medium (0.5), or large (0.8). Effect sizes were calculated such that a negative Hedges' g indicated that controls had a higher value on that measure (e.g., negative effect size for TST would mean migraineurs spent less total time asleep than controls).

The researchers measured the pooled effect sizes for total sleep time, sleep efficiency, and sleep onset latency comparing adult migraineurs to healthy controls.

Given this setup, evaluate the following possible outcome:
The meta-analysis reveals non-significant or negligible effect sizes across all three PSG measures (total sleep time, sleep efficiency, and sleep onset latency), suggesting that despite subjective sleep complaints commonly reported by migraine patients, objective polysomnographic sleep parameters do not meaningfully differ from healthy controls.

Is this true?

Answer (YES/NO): YES